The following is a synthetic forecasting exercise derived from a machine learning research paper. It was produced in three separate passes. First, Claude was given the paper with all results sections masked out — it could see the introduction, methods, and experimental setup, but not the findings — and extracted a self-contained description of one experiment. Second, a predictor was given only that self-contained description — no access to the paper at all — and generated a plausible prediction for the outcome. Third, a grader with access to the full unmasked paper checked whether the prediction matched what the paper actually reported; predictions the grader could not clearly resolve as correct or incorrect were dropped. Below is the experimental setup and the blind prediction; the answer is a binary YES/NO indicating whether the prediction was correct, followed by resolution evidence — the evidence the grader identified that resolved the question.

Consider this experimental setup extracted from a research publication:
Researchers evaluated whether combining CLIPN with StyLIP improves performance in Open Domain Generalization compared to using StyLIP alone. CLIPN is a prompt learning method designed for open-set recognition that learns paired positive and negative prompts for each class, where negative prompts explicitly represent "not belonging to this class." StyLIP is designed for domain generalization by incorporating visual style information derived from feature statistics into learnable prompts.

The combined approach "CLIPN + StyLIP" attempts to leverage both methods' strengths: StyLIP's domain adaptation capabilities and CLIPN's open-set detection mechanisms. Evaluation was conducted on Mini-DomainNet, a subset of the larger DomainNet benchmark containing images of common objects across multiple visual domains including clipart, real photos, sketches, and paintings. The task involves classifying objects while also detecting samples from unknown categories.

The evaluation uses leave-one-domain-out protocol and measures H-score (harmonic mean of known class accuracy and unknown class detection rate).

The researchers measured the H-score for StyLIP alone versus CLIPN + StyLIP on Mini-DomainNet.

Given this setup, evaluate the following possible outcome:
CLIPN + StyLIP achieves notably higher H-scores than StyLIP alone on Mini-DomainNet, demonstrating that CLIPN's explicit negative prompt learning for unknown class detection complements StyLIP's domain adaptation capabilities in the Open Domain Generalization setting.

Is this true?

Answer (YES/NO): YES